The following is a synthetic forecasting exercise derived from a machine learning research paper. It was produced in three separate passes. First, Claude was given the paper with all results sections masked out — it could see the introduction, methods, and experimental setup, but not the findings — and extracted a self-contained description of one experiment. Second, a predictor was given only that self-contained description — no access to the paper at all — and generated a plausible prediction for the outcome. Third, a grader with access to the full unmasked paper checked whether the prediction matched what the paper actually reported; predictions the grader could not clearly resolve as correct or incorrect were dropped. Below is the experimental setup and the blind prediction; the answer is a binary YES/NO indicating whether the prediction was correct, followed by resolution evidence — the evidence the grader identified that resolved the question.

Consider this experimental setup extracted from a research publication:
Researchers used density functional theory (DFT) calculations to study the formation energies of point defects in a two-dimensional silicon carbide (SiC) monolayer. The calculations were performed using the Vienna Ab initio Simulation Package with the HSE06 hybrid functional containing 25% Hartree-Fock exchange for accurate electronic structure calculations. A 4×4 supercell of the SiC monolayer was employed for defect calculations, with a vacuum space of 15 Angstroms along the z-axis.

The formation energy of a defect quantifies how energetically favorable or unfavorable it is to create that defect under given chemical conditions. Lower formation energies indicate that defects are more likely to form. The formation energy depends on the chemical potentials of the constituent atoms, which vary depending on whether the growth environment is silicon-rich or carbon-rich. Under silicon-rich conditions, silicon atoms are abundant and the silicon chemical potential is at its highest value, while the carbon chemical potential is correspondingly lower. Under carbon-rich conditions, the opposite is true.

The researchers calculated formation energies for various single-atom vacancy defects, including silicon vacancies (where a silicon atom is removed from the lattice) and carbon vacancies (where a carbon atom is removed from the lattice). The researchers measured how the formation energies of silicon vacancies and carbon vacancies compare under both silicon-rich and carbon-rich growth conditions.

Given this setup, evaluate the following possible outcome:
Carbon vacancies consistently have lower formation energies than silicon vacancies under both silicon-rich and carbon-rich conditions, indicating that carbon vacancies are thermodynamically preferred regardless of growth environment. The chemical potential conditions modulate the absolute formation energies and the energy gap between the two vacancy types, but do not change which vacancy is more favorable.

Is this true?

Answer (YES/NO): YES